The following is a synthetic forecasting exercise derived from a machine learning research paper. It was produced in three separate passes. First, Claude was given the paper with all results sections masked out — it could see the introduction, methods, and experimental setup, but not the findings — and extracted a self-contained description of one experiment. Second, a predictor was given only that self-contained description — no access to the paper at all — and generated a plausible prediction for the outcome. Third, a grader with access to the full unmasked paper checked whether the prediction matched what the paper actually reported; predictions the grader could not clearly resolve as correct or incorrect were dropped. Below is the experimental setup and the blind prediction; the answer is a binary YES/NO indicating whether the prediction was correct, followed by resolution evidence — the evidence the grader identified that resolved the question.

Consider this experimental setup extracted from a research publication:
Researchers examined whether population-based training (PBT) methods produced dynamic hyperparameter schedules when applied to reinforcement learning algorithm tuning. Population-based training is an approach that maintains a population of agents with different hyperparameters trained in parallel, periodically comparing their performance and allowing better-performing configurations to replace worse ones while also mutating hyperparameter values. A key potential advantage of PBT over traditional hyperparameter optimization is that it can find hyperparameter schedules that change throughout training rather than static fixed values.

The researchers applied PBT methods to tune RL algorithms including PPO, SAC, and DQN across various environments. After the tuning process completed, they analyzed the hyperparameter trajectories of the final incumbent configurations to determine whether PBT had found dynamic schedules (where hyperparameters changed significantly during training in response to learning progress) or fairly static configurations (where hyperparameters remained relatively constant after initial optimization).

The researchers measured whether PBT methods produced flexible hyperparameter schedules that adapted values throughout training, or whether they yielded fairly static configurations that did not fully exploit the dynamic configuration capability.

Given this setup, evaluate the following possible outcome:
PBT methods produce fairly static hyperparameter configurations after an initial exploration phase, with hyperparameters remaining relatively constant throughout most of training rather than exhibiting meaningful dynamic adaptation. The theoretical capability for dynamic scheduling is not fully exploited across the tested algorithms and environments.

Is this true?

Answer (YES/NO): YES